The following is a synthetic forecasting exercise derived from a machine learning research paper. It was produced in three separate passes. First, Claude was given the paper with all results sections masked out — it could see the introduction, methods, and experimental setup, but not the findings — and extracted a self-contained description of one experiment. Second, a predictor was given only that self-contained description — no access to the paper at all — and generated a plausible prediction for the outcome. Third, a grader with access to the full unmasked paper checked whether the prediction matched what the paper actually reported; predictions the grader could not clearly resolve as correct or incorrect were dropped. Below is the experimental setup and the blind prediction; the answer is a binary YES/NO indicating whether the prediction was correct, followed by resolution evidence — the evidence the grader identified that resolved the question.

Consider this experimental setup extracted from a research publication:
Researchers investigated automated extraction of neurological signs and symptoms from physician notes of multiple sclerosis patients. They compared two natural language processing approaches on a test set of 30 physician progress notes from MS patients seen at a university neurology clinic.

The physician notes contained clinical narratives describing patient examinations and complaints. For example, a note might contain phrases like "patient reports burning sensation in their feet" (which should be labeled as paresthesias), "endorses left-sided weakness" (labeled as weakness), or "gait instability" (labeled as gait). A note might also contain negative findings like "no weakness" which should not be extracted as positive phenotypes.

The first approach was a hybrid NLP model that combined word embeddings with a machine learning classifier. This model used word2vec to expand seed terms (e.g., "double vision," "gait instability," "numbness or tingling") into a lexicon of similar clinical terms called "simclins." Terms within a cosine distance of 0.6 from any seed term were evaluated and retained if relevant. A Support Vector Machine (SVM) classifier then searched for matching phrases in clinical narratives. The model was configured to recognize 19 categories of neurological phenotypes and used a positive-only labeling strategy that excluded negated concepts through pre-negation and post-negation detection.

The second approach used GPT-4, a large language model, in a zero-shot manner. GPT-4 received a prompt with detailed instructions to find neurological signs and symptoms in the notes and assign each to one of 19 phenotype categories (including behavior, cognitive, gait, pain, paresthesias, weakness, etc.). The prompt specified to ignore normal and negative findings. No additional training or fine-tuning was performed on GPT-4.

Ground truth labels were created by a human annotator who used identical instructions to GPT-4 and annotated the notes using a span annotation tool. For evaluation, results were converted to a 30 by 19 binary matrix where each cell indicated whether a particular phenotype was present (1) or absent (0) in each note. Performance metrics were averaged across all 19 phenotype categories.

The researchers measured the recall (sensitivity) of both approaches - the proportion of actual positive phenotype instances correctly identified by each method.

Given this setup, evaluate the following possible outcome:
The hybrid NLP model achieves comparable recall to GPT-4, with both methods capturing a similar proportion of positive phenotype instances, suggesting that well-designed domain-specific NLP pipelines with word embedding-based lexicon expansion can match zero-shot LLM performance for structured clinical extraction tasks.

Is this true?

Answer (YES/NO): NO